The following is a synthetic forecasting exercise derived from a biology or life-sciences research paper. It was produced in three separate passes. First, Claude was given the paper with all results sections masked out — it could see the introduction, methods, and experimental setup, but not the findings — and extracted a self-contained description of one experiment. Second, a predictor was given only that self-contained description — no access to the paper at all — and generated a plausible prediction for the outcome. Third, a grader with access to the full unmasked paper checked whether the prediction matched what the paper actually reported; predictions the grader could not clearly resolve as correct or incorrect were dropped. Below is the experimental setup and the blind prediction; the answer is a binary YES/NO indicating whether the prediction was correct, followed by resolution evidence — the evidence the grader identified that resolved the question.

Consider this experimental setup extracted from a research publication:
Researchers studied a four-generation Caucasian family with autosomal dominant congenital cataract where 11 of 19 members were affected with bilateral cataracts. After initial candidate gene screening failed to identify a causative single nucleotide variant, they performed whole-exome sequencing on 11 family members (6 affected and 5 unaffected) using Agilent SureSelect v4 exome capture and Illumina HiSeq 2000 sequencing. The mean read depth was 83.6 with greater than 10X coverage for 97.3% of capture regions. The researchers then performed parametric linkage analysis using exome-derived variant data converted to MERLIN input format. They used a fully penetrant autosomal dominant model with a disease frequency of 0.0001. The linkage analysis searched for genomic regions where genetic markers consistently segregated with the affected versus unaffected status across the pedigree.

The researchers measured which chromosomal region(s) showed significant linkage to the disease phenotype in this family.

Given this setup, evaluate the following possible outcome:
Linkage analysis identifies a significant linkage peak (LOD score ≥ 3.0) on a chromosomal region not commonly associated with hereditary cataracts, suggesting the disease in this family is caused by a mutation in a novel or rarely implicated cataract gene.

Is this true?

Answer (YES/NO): NO